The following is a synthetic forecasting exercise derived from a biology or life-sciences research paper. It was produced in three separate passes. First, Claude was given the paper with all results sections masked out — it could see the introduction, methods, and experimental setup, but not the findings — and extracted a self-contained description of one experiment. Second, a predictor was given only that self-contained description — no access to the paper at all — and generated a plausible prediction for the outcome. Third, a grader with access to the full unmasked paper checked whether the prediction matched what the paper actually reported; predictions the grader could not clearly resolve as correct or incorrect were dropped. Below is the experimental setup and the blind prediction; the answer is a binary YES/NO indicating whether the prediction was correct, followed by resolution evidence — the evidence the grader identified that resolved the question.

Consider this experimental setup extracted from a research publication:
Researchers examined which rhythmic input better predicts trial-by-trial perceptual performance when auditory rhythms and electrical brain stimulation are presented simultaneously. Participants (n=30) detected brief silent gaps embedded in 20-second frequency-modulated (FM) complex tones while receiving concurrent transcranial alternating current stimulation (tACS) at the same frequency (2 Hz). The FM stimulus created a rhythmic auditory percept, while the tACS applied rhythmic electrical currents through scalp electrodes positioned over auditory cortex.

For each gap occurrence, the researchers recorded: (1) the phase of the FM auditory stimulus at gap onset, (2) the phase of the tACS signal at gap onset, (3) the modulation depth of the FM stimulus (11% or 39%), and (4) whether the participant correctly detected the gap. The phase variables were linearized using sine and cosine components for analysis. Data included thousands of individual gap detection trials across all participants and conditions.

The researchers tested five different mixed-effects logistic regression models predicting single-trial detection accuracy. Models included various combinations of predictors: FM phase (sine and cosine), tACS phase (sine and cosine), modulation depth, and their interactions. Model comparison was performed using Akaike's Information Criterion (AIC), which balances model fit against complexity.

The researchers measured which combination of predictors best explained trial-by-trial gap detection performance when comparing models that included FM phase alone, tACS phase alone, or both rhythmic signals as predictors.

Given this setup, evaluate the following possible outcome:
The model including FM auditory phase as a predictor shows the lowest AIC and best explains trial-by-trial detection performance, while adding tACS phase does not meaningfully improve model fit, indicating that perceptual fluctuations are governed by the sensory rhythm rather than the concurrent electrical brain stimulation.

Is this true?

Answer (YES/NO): YES